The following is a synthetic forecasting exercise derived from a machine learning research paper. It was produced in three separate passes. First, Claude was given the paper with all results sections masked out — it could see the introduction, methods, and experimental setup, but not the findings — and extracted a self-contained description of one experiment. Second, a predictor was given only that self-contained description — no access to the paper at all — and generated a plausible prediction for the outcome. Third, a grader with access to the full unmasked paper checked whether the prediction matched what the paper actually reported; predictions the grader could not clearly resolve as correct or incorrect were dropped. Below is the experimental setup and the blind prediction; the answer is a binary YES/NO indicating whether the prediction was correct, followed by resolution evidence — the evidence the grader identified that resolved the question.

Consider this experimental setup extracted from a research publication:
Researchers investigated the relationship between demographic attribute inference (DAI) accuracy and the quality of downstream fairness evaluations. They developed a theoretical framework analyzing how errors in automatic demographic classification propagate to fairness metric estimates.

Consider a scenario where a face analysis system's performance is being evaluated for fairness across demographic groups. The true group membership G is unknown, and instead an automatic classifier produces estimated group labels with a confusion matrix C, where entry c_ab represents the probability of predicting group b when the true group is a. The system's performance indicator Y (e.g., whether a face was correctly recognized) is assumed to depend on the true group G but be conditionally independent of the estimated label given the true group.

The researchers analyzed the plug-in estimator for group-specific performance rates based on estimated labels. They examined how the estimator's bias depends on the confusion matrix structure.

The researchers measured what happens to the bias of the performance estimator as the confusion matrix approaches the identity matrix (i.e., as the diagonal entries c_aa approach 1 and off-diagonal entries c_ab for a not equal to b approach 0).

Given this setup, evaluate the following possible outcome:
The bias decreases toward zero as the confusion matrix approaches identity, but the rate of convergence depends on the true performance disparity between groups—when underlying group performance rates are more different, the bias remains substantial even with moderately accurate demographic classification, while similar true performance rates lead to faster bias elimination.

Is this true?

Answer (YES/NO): YES